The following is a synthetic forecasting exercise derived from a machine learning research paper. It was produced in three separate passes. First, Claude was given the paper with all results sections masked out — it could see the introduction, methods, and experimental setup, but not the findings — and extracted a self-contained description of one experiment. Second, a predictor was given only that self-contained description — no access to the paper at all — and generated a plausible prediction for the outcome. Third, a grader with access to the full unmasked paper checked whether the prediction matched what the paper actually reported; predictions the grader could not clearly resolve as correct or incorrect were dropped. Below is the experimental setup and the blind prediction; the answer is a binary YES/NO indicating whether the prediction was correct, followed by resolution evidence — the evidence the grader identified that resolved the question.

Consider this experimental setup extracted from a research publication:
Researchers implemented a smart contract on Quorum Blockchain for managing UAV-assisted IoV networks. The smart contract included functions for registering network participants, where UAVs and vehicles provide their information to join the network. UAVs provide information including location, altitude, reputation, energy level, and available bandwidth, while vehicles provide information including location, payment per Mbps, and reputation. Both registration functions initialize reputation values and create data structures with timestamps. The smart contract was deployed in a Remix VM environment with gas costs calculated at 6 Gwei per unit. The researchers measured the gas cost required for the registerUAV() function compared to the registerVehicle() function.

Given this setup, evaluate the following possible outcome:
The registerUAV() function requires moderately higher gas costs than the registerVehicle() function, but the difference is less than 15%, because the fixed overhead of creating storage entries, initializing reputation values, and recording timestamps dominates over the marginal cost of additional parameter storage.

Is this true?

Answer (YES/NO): NO